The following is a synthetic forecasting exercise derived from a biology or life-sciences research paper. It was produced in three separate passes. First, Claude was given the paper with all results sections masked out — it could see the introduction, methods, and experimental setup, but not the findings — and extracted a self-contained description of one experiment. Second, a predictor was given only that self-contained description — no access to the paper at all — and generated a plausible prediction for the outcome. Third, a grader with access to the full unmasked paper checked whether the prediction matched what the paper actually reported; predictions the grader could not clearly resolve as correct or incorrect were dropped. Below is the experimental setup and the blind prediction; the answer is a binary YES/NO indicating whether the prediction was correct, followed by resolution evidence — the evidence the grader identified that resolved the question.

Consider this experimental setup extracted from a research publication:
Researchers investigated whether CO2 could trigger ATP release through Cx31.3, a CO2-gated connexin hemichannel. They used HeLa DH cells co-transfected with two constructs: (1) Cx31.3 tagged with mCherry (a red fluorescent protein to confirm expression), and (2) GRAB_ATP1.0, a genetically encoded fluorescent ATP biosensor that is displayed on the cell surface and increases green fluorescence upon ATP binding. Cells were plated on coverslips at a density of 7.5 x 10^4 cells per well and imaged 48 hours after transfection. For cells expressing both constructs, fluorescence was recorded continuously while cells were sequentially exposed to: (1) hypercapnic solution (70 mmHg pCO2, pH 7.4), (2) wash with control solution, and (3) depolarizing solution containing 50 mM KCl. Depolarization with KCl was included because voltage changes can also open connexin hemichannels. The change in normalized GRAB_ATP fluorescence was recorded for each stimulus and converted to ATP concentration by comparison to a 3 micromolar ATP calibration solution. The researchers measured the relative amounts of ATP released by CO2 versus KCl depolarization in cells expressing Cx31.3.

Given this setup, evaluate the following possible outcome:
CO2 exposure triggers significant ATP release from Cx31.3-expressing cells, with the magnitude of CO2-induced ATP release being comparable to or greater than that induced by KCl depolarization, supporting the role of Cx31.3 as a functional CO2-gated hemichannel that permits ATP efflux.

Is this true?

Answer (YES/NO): NO